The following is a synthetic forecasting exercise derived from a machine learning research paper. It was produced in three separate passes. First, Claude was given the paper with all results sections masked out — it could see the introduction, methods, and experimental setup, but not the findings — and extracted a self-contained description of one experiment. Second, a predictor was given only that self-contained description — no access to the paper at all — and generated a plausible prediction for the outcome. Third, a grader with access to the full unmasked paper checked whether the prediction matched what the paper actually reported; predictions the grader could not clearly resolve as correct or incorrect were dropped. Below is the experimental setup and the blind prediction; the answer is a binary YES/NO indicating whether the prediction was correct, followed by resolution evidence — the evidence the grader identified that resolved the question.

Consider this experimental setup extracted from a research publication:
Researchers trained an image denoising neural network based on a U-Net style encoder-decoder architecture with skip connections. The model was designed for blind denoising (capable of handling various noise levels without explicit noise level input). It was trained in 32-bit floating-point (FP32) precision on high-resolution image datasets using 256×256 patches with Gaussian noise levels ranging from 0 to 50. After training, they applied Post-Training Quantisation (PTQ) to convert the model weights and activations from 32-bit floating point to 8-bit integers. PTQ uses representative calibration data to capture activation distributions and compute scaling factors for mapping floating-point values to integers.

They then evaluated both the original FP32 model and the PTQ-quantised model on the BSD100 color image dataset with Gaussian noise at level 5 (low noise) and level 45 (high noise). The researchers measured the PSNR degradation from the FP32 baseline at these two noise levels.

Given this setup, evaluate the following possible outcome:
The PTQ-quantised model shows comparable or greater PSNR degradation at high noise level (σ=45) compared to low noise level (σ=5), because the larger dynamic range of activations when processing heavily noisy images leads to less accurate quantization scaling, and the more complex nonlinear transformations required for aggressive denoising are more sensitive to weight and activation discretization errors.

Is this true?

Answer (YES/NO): NO